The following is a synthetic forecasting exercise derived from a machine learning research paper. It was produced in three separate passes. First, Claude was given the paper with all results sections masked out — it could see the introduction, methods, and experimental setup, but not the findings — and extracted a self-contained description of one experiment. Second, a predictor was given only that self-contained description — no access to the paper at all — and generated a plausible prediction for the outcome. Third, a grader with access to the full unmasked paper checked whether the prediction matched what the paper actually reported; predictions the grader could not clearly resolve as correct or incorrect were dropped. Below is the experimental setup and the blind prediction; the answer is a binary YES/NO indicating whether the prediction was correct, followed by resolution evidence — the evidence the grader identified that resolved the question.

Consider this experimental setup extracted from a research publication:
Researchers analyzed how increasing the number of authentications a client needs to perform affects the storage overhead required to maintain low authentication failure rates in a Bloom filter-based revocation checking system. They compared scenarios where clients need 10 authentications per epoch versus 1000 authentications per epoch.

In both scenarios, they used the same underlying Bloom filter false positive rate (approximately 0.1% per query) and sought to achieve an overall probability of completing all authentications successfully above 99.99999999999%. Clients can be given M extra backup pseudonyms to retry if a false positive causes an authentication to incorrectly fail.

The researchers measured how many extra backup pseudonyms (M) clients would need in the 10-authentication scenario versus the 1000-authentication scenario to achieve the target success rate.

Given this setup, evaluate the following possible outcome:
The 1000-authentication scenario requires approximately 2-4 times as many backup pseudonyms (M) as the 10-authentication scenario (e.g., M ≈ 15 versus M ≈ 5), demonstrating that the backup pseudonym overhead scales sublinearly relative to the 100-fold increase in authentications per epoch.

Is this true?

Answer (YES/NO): YES